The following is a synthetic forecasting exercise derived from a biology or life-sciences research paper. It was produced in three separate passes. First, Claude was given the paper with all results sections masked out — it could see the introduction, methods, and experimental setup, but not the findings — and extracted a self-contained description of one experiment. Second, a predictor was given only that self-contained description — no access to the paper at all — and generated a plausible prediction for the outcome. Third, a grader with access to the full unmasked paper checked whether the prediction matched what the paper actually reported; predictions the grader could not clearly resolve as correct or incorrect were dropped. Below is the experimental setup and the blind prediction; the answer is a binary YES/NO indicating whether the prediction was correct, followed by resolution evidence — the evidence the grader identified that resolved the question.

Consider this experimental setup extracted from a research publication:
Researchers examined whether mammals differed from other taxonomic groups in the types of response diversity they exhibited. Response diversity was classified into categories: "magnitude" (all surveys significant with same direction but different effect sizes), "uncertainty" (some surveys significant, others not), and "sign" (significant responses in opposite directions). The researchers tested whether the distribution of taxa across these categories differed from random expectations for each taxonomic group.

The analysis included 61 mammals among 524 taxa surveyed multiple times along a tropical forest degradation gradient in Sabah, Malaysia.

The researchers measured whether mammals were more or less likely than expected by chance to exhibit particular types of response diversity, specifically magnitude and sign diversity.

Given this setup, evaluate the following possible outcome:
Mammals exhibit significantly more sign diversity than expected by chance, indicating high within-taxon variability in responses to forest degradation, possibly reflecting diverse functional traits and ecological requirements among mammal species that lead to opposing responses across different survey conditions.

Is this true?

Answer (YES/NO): YES